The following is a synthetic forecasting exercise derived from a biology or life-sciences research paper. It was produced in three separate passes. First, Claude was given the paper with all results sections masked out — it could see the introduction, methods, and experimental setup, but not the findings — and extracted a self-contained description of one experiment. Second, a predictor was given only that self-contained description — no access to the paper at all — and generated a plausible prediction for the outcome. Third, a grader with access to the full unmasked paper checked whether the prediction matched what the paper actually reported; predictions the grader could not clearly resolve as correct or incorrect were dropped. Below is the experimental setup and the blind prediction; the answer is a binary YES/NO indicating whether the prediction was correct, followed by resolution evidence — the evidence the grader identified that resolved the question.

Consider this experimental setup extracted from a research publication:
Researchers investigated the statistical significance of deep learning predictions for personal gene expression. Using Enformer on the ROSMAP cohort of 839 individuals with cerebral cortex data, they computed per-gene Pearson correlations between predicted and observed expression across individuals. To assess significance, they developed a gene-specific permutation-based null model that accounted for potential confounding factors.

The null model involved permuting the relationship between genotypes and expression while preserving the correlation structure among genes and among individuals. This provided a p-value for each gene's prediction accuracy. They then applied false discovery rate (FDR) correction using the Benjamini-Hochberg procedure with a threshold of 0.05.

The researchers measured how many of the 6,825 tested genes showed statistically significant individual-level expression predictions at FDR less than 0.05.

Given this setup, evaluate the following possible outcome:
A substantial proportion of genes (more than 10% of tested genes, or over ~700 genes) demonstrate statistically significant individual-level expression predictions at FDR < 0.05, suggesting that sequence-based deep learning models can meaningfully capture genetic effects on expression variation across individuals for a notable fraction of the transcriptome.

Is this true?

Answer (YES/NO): NO